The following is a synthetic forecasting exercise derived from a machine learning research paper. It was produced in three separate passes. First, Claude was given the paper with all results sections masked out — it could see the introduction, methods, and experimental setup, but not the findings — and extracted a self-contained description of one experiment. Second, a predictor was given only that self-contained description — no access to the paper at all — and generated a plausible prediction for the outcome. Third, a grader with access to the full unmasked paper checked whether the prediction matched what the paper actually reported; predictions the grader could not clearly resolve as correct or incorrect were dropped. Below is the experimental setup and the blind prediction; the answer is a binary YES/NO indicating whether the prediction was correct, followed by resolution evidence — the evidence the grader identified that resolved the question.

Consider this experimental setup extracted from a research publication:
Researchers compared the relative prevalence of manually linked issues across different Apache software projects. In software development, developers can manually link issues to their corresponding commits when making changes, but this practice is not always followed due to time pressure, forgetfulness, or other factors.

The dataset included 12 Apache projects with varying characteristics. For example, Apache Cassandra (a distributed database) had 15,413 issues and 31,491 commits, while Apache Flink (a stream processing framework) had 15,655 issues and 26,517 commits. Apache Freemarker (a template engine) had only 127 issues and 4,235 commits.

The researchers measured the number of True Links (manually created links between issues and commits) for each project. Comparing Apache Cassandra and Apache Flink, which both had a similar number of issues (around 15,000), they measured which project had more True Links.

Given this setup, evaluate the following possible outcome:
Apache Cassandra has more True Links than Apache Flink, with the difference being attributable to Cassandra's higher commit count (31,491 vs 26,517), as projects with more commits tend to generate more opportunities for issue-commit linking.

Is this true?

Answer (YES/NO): NO